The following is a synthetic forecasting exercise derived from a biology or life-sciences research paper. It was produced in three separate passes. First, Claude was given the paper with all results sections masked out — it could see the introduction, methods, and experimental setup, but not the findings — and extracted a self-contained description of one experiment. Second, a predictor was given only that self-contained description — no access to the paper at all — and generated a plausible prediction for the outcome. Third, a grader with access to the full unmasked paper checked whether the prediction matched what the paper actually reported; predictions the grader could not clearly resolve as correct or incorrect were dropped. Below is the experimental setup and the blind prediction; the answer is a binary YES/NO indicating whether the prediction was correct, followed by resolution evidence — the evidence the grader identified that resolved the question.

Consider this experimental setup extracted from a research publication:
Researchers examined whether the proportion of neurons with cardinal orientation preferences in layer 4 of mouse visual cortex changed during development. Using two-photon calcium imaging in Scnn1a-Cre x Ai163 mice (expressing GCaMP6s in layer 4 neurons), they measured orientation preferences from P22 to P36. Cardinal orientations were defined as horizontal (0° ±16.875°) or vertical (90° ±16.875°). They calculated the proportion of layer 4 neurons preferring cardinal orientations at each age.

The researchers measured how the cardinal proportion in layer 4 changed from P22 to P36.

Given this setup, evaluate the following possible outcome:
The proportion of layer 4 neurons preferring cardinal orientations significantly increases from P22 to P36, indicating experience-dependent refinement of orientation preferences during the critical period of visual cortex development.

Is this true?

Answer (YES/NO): NO